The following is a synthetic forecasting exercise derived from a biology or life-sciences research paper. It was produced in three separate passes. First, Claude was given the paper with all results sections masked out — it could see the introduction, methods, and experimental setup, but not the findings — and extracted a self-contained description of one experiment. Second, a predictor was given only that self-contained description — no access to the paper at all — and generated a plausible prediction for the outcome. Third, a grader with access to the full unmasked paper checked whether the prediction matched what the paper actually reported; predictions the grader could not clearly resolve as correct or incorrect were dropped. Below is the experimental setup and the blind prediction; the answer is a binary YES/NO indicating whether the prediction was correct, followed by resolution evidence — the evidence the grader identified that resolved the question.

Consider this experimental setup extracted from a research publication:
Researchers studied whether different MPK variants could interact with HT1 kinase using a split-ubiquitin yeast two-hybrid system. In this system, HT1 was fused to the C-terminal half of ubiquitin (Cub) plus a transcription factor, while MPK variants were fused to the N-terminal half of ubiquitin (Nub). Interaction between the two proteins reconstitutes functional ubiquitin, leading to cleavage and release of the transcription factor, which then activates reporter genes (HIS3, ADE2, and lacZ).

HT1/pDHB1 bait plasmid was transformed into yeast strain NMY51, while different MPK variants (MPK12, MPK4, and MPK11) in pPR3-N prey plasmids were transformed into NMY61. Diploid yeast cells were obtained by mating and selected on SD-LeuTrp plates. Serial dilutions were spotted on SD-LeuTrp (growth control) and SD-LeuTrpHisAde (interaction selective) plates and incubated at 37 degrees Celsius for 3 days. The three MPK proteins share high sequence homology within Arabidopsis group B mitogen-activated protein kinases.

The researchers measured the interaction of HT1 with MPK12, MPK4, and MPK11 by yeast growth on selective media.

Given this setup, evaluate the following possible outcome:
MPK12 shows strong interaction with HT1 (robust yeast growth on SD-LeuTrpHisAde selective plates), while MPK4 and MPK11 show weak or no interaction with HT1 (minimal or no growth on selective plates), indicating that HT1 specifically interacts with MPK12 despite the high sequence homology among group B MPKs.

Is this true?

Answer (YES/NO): NO